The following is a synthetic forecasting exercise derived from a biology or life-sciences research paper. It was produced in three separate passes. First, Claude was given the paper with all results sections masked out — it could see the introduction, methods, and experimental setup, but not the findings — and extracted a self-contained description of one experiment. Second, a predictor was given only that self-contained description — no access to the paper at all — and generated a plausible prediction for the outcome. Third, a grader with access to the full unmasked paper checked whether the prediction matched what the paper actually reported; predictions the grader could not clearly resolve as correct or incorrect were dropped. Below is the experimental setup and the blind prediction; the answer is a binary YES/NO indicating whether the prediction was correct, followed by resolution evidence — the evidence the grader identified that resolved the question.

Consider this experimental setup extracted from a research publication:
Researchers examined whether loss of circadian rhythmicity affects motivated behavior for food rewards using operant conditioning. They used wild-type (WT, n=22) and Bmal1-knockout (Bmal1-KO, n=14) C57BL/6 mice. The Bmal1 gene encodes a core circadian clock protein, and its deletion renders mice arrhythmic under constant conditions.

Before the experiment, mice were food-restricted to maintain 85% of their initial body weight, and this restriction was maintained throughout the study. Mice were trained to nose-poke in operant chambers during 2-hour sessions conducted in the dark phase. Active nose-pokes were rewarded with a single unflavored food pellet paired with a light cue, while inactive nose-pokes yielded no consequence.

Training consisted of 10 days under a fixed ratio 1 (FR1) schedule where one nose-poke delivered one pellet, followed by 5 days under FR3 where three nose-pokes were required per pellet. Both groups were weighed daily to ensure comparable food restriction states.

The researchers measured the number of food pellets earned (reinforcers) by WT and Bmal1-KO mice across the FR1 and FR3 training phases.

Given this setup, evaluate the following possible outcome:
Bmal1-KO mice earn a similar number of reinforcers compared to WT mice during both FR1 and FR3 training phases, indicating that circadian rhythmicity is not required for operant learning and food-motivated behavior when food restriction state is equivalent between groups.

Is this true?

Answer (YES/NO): NO